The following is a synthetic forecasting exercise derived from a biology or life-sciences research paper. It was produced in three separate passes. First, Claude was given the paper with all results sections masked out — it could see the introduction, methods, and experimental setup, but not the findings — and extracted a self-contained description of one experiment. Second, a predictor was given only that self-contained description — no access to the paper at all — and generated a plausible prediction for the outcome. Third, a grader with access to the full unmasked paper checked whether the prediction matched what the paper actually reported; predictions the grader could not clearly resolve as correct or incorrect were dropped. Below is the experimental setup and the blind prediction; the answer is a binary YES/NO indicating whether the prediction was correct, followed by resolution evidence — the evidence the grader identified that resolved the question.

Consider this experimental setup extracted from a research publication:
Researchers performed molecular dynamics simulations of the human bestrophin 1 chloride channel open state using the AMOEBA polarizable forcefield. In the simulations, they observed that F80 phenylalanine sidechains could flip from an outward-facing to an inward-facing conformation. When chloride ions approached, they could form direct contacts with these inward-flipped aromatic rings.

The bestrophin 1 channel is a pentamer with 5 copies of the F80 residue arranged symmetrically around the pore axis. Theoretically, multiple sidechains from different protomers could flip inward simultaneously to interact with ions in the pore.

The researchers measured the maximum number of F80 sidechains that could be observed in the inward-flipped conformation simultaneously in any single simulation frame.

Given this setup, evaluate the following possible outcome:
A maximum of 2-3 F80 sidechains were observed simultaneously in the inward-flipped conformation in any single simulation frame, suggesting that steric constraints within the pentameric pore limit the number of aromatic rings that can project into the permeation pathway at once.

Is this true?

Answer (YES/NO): NO